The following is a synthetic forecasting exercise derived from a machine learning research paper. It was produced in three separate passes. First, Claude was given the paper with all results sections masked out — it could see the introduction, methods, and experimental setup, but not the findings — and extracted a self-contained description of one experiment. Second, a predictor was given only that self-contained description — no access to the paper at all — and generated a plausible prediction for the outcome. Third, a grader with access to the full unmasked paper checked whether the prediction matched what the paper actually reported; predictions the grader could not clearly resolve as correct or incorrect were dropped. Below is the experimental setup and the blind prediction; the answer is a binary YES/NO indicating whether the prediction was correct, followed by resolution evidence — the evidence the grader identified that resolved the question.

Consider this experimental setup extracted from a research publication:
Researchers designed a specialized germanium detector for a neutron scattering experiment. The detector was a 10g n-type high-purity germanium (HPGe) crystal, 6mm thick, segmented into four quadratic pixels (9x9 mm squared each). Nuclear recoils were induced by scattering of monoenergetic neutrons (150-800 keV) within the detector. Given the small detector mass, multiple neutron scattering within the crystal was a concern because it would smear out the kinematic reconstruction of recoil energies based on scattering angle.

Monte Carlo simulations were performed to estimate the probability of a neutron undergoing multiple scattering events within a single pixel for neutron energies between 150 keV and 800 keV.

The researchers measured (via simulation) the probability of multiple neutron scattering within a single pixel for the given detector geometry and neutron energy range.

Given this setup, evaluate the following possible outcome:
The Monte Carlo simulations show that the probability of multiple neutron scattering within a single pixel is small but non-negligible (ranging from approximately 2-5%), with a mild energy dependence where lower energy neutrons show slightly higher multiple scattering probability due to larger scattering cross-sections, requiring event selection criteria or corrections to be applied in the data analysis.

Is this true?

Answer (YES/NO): NO